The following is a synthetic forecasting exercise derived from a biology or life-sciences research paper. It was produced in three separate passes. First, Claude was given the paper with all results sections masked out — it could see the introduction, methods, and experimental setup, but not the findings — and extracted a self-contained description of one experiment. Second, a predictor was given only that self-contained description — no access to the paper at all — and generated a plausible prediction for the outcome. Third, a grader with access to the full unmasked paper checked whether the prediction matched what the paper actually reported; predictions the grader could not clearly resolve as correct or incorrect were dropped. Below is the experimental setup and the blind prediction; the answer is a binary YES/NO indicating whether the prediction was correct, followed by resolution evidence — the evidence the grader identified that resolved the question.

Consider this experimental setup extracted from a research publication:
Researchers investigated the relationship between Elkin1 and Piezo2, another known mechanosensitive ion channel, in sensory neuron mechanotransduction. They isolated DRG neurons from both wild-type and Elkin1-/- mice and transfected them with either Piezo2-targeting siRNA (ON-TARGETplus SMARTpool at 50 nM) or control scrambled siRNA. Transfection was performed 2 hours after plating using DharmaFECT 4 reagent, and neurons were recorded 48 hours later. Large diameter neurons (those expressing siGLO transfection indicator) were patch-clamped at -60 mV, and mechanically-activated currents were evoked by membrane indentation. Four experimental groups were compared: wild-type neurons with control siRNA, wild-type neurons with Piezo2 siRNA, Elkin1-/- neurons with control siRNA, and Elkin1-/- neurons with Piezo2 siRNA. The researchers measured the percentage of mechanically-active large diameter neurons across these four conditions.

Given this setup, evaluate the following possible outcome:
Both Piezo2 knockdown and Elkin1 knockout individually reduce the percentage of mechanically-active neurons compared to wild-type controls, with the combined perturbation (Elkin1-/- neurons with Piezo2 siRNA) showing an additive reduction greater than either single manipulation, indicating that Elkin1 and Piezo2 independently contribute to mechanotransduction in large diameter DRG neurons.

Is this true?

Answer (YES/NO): YES